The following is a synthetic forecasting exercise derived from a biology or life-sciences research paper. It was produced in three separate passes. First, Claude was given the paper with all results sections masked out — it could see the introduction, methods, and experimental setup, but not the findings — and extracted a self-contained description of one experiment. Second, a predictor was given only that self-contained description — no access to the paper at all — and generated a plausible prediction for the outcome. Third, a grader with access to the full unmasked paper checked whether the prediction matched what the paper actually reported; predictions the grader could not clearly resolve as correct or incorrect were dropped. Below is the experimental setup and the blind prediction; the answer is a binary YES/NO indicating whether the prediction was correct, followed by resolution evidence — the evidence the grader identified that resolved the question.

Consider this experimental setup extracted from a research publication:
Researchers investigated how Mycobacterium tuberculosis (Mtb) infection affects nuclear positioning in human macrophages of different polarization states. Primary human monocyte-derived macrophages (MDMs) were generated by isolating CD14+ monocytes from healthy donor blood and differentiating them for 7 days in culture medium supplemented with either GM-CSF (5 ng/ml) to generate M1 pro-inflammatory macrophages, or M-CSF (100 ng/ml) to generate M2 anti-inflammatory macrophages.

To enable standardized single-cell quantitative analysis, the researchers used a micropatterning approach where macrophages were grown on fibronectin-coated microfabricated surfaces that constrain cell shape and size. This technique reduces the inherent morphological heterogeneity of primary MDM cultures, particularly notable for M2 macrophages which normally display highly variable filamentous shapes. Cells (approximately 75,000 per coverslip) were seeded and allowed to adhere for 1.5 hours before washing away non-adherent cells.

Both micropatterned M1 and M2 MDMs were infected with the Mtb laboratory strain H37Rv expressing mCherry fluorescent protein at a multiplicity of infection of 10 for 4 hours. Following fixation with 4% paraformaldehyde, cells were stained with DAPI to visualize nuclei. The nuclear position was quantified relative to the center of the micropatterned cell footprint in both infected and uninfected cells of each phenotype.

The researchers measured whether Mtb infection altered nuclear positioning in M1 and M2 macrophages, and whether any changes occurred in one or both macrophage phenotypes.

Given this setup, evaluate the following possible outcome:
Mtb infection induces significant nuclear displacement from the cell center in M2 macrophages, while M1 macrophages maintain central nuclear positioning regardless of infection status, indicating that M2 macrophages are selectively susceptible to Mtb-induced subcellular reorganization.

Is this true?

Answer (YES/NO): NO